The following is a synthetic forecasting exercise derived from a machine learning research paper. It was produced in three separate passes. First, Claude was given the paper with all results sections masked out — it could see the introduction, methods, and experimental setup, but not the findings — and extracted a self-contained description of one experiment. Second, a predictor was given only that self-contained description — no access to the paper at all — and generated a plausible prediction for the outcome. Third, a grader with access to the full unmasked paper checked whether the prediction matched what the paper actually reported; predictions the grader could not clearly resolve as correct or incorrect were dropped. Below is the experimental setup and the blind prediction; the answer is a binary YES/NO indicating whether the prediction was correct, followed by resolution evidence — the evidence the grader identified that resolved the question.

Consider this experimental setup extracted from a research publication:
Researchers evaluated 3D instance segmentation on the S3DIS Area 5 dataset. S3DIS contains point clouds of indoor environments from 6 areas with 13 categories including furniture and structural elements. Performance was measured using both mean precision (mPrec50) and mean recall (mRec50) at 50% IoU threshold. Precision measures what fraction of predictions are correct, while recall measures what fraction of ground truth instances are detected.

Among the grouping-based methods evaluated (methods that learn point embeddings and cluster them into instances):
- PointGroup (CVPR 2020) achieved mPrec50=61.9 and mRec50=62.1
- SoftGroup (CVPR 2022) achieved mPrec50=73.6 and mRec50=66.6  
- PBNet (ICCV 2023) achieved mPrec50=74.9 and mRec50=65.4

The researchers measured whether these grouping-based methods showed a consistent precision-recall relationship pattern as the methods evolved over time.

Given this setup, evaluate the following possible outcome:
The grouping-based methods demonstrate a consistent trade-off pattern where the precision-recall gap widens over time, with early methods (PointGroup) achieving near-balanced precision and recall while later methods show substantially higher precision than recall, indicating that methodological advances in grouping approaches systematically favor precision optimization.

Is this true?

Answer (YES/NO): YES